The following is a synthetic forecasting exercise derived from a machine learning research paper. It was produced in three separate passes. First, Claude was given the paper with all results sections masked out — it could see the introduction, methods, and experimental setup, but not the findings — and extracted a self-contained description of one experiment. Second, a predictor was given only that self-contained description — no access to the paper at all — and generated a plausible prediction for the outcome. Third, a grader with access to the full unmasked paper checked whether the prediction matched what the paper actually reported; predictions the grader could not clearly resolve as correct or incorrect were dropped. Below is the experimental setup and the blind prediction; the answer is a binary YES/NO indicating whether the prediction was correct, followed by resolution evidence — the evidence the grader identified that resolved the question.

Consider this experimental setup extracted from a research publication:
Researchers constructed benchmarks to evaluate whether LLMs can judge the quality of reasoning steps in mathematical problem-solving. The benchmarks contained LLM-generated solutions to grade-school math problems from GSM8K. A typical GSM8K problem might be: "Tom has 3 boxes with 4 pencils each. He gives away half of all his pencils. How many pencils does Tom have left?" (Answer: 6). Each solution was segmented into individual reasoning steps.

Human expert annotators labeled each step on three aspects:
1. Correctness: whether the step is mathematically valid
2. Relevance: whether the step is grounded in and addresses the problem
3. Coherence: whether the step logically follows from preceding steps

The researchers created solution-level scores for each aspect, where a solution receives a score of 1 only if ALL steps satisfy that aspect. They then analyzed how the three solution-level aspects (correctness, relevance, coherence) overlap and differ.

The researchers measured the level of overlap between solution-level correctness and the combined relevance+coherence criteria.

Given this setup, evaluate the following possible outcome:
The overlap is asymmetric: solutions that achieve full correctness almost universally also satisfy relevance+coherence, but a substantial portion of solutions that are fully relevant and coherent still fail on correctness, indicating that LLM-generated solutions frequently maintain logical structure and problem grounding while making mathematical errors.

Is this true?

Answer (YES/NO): NO